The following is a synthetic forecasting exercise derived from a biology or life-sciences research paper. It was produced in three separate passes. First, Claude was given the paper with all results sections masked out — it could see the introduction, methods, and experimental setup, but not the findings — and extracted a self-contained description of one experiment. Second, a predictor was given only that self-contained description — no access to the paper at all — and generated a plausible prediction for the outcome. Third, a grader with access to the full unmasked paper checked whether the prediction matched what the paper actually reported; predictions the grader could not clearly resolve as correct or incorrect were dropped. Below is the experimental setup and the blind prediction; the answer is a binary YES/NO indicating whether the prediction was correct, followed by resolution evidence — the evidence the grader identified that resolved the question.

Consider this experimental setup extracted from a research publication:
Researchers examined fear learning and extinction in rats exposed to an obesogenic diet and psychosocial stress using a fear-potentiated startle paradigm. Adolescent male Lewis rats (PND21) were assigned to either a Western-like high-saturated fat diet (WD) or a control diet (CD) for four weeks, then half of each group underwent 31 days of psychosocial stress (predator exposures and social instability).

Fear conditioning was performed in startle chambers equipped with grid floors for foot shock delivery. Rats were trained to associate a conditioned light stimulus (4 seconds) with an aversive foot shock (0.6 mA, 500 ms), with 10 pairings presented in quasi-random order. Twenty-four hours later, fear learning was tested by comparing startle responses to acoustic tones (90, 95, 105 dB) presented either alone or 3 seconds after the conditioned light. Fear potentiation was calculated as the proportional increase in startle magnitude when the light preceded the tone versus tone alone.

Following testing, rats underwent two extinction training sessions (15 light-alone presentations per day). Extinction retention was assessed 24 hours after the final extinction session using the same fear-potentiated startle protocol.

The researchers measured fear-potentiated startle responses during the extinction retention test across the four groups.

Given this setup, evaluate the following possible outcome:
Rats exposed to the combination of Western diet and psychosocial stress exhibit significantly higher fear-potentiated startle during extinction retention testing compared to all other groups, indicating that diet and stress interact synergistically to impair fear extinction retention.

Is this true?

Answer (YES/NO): NO